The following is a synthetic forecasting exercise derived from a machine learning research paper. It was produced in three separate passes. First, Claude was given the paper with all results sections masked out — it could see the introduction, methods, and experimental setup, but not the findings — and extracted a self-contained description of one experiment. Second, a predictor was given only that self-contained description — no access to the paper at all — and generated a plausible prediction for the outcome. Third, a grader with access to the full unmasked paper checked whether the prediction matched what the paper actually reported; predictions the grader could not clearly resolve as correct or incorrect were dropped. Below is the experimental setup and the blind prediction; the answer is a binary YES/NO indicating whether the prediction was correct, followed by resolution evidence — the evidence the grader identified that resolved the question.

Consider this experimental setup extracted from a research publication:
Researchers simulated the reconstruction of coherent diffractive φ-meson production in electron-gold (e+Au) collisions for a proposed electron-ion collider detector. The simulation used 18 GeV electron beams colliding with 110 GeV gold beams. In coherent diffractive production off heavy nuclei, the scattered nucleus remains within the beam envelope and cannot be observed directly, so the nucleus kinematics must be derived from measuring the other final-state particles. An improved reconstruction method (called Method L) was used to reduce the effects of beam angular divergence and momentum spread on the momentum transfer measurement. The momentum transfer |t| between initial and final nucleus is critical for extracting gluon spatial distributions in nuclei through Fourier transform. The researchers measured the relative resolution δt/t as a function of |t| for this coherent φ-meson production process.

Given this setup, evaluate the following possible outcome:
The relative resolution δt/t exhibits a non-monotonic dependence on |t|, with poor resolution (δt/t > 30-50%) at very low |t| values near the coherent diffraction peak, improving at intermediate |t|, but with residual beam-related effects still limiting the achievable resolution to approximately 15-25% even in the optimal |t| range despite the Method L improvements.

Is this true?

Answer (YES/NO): NO